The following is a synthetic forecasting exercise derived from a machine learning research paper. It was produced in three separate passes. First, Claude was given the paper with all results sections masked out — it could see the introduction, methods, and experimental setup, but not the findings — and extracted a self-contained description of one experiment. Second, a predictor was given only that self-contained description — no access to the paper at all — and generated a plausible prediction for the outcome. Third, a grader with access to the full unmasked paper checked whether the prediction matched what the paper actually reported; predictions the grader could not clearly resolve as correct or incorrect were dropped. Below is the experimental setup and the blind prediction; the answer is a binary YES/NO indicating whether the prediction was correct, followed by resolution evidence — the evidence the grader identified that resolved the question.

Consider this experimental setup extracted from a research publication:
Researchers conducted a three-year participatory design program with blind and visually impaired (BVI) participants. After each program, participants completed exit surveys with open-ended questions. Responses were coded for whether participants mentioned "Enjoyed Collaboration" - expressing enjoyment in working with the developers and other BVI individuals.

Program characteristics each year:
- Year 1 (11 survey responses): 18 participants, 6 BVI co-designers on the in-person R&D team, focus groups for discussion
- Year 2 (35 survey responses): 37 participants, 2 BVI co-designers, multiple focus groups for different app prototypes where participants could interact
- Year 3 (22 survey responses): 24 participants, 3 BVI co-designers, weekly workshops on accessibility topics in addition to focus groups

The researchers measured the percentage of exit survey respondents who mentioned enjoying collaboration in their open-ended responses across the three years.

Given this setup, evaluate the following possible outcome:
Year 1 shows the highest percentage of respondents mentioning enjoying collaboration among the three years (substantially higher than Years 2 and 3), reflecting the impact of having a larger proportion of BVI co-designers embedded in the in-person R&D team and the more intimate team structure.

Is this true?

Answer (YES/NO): NO